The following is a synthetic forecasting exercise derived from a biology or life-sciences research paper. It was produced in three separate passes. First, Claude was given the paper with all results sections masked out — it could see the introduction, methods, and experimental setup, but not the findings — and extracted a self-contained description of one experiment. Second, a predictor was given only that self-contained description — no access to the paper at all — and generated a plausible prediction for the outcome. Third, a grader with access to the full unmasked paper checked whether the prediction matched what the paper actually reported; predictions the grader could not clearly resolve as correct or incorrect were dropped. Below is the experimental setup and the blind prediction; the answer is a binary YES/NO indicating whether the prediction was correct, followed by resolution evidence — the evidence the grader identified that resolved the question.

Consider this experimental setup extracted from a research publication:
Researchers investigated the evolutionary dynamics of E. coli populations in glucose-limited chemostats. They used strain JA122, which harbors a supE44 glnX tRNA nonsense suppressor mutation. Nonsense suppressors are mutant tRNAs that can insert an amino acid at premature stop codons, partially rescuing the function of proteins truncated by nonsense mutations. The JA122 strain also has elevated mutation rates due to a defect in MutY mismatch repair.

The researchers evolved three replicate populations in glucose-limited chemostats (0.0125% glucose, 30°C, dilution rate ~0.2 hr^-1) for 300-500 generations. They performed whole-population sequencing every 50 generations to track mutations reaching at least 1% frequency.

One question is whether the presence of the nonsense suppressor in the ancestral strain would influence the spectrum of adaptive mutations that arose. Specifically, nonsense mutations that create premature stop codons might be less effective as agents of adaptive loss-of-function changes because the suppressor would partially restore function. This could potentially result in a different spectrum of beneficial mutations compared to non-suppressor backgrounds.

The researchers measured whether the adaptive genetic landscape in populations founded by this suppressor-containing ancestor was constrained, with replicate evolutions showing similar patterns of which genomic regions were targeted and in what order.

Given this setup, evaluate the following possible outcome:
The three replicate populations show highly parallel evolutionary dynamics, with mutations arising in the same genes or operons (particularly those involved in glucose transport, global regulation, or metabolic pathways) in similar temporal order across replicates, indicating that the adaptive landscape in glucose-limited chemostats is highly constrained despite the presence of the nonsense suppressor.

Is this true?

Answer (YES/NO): YES